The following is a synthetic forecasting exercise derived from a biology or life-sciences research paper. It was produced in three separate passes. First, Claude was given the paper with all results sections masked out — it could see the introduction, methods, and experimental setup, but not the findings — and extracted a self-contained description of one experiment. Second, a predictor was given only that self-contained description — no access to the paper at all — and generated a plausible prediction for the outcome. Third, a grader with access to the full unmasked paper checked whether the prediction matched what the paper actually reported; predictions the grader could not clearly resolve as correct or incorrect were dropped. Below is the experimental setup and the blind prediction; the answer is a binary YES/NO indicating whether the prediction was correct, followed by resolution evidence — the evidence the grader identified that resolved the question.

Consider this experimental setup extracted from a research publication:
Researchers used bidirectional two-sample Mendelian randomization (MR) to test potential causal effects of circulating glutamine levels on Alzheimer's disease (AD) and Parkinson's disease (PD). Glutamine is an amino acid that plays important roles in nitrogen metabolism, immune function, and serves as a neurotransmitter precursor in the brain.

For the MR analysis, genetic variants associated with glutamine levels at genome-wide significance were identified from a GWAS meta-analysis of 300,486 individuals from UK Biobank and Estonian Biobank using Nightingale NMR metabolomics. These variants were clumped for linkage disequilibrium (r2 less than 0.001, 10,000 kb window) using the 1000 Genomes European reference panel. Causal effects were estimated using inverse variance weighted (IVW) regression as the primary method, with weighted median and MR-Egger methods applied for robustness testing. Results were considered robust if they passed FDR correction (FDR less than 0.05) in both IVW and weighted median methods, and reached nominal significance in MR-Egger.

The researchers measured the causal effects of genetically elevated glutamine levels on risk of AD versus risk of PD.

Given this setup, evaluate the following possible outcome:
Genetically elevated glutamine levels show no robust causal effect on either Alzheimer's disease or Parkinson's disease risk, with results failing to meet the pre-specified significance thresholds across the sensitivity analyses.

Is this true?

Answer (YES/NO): NO